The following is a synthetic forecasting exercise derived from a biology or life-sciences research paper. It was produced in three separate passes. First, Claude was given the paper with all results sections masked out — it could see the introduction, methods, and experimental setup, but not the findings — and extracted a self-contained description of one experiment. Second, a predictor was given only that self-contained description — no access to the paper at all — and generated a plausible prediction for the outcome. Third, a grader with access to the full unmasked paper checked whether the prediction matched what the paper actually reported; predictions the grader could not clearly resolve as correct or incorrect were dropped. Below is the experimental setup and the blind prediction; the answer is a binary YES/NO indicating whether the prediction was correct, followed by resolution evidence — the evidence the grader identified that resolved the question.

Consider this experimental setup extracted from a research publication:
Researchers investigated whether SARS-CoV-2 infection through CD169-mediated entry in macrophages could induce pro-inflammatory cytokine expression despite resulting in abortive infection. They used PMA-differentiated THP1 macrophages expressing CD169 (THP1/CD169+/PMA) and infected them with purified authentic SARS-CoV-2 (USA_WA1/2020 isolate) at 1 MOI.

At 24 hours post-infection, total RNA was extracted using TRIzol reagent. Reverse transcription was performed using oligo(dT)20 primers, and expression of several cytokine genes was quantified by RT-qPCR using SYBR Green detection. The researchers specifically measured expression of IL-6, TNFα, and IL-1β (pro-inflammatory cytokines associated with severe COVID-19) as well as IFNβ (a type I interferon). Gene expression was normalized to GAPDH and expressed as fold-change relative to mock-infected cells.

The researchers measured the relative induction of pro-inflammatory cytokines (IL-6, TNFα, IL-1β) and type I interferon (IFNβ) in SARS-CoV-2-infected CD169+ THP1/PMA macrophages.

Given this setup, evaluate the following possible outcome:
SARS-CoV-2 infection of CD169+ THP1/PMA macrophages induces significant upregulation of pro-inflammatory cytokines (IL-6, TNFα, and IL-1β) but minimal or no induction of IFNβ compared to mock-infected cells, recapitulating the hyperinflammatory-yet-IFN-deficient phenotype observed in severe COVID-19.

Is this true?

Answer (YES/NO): YES